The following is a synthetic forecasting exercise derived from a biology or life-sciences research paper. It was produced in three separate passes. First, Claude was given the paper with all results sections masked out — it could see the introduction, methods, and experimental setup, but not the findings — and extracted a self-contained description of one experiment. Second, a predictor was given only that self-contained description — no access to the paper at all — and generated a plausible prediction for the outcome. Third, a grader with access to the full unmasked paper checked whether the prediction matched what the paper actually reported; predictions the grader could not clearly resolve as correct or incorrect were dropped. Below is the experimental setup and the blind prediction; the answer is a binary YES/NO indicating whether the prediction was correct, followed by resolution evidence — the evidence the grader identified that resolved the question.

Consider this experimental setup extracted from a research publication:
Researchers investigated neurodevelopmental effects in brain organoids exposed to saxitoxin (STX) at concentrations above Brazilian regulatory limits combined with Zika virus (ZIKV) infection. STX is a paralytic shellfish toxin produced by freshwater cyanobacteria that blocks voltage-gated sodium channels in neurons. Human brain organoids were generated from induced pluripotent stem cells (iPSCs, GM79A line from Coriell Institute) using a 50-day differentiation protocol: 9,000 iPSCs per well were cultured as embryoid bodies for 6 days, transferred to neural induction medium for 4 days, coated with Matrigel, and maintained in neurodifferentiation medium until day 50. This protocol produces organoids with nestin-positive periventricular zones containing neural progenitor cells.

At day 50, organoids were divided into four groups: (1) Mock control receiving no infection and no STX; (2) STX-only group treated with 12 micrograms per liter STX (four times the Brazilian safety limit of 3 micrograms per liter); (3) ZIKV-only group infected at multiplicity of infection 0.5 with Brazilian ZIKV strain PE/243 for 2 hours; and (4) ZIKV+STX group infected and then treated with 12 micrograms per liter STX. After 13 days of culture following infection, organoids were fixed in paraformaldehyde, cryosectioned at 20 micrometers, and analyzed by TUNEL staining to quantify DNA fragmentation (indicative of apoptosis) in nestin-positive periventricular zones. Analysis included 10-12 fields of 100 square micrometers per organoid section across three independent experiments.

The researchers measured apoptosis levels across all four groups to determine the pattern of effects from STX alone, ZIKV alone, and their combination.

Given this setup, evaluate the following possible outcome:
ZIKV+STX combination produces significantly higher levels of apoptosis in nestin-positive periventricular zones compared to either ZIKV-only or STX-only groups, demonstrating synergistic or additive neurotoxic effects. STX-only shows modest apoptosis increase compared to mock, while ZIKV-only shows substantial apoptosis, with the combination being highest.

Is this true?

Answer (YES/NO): NO